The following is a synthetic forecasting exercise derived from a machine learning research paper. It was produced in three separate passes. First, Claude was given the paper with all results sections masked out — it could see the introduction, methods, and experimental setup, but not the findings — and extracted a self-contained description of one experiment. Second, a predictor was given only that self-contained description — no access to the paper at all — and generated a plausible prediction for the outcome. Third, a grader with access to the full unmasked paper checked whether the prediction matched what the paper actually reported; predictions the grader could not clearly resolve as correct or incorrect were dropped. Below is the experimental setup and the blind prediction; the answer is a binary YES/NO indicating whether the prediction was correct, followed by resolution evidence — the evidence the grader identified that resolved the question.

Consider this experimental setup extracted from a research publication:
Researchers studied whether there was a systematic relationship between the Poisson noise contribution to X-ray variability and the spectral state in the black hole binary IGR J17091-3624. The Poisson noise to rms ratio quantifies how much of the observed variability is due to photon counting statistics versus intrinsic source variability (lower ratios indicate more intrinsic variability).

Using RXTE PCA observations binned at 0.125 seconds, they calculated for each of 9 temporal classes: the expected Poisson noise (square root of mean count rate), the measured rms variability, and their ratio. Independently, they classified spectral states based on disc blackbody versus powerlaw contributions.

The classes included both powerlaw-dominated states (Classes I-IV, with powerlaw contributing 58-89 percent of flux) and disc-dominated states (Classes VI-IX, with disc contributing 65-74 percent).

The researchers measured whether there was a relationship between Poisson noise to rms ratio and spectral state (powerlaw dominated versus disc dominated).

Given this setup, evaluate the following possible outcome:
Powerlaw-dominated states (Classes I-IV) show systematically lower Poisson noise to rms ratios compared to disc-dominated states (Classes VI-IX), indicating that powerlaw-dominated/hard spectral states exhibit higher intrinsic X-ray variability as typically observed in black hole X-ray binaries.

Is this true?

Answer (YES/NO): NO